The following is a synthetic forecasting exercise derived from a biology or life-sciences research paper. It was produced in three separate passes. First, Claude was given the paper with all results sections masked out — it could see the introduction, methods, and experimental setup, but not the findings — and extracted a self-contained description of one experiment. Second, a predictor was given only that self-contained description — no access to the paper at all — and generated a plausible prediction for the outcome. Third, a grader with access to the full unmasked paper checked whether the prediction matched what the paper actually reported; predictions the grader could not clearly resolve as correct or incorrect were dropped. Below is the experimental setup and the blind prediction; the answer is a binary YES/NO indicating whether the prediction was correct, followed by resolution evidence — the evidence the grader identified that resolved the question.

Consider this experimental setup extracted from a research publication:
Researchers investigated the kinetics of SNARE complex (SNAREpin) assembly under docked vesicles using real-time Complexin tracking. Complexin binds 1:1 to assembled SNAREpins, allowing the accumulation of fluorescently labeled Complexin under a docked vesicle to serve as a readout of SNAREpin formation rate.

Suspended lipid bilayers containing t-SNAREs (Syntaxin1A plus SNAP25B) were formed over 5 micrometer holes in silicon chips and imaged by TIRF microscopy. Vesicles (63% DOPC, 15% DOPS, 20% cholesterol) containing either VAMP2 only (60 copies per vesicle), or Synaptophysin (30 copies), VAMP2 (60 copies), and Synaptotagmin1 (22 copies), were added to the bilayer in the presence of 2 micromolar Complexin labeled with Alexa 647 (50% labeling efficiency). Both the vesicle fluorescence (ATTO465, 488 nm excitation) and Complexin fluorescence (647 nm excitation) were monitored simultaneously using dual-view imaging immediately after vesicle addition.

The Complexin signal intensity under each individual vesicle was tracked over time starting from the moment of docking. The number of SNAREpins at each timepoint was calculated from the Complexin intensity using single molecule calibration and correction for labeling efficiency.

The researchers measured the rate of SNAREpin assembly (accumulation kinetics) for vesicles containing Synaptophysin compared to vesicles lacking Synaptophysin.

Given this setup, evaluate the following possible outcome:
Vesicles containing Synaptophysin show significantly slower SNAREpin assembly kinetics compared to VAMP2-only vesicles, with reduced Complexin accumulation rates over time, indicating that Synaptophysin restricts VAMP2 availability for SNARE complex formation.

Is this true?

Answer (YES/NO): NO